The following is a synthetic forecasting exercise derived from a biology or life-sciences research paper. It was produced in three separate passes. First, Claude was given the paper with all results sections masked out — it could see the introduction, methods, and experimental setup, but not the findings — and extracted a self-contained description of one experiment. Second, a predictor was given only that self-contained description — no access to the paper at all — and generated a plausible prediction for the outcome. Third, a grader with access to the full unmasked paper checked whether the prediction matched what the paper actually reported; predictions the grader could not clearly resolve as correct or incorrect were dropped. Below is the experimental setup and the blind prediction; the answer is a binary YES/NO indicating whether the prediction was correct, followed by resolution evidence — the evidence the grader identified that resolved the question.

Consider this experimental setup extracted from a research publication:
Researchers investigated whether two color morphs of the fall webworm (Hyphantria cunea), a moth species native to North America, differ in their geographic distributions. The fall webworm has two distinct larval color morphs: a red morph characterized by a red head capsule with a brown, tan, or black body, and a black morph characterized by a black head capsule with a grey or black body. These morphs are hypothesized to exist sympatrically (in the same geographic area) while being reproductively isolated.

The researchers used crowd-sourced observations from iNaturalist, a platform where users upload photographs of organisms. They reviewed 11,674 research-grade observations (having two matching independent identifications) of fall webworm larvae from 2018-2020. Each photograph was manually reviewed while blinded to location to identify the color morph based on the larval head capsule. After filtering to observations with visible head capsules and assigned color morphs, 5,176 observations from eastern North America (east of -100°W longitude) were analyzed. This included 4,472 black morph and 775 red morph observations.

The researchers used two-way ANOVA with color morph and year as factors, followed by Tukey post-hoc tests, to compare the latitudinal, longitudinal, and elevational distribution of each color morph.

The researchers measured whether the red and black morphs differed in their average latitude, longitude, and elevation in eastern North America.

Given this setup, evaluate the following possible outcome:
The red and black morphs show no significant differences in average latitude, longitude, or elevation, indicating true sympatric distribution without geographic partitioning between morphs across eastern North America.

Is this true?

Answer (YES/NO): NO